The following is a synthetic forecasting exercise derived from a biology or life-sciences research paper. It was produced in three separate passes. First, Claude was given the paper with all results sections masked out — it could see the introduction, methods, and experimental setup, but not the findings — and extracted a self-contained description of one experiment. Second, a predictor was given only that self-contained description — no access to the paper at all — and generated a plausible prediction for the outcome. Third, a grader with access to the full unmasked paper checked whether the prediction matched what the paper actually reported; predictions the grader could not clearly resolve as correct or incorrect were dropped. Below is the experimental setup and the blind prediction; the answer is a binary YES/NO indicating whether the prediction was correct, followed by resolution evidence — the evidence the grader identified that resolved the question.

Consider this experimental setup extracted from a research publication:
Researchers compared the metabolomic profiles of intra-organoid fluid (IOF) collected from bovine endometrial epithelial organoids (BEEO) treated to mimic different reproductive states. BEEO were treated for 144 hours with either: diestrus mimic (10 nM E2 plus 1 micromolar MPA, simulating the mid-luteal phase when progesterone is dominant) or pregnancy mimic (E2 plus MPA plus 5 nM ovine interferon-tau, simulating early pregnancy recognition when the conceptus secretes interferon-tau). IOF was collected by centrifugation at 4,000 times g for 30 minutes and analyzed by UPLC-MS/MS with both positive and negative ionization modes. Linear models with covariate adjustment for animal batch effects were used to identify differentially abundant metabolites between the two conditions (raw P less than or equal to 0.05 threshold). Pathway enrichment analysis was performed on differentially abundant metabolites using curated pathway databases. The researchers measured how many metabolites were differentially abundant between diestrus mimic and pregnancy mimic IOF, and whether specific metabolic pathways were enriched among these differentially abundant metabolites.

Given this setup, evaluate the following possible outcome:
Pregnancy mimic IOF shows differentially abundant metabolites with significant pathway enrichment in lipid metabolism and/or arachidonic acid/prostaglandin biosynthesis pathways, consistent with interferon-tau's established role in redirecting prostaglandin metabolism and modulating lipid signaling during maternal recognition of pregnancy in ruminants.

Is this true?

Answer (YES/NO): YES